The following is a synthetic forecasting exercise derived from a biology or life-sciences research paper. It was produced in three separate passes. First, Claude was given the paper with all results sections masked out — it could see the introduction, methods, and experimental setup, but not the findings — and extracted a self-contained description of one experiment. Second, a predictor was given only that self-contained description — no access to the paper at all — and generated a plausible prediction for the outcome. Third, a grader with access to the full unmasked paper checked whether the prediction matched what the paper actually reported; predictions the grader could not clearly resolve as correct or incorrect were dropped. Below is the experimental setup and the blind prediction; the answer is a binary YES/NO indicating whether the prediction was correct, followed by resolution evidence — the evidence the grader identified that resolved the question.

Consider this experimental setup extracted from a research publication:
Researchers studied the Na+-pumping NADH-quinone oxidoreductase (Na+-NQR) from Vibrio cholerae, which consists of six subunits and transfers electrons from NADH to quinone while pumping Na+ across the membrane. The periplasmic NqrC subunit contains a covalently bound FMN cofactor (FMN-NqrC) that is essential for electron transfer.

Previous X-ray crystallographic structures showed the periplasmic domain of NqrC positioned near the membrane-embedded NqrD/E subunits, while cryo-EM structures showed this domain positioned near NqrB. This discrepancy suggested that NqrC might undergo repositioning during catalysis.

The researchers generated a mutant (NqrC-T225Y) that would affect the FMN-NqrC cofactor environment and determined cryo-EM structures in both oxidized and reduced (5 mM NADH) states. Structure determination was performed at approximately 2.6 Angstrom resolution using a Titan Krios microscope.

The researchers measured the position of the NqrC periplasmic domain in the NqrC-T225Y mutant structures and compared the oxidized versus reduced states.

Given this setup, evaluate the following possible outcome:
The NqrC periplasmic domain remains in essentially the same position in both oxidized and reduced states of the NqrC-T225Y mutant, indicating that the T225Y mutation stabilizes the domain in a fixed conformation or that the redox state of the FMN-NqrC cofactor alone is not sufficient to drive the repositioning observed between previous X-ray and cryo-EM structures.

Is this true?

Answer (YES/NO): YES